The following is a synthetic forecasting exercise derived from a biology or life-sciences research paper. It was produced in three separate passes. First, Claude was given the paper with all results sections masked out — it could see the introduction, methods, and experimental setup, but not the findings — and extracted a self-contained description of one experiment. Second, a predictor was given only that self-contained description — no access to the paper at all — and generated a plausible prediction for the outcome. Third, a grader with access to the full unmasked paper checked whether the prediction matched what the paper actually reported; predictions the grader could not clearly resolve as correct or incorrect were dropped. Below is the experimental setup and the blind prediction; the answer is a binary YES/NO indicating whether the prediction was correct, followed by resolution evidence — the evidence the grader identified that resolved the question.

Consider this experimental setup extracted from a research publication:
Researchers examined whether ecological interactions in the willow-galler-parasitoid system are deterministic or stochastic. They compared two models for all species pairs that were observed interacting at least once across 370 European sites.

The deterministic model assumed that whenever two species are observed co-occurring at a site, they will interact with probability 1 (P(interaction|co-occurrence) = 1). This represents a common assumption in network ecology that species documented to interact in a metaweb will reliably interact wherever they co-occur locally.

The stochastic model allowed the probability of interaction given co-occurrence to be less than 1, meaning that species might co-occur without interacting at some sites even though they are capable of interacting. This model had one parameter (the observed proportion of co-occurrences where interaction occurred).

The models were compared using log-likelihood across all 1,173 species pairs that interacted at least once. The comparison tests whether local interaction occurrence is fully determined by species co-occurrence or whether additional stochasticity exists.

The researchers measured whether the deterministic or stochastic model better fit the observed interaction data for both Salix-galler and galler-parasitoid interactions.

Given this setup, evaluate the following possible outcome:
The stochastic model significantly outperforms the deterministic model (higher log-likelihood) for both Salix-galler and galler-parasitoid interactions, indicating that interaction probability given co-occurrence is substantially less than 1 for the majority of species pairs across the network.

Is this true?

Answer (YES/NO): YES